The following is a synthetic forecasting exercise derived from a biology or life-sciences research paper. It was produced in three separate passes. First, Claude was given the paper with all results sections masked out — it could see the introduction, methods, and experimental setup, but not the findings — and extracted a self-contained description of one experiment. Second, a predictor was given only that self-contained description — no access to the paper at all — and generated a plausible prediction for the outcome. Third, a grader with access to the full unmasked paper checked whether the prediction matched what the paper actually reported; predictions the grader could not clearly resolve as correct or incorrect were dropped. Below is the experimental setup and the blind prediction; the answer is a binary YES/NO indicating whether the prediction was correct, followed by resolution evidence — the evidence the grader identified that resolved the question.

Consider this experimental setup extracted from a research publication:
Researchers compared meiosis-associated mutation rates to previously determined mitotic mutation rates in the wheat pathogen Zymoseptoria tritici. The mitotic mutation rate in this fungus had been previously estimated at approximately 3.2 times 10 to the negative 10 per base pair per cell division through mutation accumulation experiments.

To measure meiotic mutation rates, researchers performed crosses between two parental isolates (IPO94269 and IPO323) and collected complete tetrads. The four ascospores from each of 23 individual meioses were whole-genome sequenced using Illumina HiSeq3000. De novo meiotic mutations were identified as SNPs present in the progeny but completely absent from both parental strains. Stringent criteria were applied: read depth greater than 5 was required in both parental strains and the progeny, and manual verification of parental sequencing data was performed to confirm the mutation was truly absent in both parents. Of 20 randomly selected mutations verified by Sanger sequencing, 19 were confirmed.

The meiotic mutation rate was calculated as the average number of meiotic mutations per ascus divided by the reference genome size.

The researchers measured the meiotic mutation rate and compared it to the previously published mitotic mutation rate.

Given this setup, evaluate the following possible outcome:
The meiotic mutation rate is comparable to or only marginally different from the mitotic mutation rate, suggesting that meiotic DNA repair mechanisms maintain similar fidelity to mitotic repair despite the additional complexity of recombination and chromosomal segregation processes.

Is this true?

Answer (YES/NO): NO